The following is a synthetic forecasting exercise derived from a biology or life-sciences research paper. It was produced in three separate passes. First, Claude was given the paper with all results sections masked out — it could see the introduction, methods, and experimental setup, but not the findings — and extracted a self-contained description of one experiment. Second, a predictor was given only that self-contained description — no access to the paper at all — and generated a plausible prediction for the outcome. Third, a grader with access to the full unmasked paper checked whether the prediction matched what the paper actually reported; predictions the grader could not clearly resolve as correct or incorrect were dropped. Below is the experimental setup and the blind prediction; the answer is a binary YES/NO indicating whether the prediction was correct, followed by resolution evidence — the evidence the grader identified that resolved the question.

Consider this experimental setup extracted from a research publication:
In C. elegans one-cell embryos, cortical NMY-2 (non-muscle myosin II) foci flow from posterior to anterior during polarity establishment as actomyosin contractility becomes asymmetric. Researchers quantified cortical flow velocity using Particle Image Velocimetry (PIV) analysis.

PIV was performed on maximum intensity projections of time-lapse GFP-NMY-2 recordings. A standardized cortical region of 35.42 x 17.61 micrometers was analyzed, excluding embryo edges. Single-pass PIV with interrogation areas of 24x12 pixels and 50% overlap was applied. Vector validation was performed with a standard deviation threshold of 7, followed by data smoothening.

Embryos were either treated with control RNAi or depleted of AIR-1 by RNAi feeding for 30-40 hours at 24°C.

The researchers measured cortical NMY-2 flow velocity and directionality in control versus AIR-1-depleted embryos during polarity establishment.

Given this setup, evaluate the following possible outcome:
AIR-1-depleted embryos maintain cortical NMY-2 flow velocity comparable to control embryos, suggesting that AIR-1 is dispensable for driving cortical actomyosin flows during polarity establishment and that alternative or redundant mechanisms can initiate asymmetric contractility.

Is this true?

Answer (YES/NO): NO